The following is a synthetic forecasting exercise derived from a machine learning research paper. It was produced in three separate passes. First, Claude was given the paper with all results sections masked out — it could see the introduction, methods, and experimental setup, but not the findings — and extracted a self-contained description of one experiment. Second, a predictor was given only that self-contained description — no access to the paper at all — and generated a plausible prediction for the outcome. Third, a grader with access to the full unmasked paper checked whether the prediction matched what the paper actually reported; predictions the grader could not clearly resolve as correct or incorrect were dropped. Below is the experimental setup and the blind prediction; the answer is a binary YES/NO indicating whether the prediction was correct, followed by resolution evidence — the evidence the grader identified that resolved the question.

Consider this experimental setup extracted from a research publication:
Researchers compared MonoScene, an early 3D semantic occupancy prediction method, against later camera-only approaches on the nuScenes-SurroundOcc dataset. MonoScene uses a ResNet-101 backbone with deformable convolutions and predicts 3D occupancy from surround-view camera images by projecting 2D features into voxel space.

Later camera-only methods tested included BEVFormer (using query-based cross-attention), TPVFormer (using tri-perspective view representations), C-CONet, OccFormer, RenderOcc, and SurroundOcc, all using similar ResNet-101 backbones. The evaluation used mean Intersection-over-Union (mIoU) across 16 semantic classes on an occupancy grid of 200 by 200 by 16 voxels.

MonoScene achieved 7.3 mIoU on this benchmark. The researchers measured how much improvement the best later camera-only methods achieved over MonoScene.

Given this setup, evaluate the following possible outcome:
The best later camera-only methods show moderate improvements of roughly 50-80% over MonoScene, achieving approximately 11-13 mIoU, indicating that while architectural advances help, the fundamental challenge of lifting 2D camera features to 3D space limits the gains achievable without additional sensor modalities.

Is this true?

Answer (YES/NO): NO